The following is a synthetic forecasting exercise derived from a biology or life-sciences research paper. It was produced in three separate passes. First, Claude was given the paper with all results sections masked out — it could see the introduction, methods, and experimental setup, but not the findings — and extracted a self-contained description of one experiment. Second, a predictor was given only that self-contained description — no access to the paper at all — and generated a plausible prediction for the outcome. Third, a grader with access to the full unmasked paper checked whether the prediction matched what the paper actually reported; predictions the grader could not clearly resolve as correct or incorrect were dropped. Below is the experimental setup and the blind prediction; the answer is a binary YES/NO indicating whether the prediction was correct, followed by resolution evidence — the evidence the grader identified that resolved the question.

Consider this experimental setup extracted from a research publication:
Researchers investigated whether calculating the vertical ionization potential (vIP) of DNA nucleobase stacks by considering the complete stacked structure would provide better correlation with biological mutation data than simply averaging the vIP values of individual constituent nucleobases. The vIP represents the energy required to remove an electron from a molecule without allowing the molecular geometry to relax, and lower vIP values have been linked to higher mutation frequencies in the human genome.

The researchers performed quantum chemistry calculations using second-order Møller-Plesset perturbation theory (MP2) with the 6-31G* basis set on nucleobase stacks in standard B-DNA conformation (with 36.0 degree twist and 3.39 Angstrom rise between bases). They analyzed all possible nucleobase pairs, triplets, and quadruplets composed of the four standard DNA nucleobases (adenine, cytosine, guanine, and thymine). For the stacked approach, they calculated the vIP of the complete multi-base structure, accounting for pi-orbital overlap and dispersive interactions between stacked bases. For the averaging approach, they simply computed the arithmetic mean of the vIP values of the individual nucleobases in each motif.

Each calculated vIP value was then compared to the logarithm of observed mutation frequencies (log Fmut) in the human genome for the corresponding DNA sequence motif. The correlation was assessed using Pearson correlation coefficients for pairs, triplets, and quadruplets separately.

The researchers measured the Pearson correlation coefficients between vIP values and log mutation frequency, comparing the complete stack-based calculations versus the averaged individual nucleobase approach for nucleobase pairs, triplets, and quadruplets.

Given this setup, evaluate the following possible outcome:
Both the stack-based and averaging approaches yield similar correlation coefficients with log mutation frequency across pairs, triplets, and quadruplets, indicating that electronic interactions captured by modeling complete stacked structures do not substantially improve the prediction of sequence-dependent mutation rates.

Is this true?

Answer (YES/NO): NO